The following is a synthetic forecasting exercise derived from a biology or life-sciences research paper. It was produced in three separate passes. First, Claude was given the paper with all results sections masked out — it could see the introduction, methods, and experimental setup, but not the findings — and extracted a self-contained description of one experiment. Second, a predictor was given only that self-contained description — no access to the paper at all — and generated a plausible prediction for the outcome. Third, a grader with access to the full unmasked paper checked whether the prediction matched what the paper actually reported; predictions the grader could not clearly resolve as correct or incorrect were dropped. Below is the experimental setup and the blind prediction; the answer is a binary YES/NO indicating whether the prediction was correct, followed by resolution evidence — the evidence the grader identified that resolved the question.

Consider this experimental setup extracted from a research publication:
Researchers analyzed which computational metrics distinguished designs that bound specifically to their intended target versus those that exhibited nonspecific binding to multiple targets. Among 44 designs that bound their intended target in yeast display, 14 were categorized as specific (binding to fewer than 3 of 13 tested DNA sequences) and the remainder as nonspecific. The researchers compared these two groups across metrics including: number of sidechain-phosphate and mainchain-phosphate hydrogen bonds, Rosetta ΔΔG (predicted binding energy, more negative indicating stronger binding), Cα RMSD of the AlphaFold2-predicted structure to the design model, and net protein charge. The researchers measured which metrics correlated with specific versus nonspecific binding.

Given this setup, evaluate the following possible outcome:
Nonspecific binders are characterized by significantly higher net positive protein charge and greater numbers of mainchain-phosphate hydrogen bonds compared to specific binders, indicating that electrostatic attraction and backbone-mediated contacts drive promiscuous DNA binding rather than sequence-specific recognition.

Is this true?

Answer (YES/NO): NO